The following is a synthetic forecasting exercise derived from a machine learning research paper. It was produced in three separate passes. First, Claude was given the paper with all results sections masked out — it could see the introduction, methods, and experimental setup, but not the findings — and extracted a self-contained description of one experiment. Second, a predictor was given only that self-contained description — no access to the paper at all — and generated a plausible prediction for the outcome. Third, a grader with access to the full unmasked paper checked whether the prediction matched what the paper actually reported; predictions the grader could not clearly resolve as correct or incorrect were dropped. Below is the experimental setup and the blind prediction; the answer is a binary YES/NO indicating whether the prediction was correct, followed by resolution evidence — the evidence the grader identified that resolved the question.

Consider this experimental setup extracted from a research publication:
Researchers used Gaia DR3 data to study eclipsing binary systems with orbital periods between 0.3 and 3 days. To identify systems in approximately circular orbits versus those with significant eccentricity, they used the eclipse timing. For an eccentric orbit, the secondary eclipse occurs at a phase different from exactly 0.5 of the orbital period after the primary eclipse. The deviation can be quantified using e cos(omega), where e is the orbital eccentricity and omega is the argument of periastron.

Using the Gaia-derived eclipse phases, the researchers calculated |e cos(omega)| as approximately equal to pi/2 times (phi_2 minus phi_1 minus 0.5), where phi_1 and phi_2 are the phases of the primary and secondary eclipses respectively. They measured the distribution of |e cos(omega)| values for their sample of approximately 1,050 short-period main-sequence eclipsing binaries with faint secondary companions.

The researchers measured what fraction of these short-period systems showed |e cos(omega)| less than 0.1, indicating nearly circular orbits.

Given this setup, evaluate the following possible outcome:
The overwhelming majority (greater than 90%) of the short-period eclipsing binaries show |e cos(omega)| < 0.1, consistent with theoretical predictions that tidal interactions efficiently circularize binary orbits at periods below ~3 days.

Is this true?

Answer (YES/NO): YES